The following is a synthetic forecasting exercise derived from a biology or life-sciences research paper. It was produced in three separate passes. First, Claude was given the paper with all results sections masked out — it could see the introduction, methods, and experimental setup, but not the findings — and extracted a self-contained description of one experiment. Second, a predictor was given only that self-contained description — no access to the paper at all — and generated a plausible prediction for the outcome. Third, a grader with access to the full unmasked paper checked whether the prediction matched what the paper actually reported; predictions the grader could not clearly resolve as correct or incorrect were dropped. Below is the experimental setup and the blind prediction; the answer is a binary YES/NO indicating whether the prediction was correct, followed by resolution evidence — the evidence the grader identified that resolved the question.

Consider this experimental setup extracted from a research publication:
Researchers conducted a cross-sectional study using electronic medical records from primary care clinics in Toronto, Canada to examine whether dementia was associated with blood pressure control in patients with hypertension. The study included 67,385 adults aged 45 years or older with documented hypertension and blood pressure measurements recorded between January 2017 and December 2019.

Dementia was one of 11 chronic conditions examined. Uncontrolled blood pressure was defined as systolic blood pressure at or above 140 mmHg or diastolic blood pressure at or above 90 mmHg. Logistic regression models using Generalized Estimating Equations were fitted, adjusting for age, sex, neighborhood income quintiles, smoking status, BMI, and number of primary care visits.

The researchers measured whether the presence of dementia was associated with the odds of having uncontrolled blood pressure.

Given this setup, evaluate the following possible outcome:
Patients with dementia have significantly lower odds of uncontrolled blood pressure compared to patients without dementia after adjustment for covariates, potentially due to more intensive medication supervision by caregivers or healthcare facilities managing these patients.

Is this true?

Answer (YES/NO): YES